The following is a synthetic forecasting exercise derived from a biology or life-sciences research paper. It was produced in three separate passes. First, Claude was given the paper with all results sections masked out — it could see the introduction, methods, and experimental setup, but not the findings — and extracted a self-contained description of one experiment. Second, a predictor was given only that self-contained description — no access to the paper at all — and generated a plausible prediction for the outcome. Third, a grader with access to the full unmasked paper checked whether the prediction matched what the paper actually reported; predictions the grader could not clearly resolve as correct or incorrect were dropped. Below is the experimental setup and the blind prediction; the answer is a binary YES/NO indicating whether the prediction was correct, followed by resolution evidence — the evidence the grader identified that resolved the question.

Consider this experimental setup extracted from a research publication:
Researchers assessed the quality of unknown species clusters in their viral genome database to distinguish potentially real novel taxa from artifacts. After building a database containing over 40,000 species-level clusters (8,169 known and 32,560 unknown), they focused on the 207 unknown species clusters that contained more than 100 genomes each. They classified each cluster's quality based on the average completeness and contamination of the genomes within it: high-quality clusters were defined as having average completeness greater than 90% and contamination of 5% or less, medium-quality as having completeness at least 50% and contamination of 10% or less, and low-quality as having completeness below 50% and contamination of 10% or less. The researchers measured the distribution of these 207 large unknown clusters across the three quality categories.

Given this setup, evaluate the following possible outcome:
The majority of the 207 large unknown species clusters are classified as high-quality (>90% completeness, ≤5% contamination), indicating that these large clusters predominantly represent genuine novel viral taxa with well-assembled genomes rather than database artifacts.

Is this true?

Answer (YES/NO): NO